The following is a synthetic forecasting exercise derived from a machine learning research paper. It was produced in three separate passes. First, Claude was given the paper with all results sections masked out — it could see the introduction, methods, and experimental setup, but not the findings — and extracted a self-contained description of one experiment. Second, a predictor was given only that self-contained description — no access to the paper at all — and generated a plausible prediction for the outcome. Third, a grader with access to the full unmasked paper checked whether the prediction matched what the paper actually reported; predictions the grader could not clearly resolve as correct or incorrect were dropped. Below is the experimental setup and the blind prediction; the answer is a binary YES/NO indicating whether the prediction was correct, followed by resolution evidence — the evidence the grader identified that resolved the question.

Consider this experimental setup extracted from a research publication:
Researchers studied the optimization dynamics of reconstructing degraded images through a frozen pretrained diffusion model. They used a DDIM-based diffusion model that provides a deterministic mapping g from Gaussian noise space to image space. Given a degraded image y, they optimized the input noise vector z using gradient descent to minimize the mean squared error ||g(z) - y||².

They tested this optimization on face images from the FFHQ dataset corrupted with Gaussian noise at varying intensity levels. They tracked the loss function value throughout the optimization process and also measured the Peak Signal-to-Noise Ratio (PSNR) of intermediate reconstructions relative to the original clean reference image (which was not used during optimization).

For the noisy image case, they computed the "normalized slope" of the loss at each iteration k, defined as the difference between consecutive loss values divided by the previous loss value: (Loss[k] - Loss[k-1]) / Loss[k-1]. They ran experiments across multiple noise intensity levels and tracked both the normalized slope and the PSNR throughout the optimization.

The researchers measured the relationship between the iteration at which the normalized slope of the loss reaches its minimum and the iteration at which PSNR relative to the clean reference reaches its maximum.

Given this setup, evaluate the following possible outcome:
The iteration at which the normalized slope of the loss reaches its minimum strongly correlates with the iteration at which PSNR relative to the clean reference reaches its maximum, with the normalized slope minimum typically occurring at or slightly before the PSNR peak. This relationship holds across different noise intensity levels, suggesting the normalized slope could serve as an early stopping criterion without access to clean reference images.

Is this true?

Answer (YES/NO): YES